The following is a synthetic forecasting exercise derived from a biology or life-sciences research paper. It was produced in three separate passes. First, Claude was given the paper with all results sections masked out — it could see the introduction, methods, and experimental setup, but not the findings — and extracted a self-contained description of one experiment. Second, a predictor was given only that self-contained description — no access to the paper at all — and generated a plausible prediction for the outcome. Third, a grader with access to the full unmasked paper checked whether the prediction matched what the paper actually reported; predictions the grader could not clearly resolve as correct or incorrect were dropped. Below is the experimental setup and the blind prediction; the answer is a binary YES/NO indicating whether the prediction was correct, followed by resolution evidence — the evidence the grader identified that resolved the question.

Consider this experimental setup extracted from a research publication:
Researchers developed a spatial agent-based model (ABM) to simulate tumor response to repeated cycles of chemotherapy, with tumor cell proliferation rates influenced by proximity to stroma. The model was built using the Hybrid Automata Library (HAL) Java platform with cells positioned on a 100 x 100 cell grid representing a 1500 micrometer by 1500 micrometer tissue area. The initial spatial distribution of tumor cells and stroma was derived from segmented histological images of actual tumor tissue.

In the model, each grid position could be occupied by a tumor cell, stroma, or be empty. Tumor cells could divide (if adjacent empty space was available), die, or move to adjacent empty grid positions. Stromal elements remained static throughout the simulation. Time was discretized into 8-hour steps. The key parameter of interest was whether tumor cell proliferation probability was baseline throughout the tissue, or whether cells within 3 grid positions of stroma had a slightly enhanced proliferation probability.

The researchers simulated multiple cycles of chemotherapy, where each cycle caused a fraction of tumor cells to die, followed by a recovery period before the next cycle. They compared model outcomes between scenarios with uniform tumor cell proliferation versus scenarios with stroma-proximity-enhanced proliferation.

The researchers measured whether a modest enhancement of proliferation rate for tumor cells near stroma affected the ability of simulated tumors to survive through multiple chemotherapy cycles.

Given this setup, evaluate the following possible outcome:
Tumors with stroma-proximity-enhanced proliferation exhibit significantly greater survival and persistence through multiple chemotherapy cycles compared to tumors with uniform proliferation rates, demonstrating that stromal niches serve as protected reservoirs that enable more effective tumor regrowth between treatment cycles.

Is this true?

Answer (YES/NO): NO